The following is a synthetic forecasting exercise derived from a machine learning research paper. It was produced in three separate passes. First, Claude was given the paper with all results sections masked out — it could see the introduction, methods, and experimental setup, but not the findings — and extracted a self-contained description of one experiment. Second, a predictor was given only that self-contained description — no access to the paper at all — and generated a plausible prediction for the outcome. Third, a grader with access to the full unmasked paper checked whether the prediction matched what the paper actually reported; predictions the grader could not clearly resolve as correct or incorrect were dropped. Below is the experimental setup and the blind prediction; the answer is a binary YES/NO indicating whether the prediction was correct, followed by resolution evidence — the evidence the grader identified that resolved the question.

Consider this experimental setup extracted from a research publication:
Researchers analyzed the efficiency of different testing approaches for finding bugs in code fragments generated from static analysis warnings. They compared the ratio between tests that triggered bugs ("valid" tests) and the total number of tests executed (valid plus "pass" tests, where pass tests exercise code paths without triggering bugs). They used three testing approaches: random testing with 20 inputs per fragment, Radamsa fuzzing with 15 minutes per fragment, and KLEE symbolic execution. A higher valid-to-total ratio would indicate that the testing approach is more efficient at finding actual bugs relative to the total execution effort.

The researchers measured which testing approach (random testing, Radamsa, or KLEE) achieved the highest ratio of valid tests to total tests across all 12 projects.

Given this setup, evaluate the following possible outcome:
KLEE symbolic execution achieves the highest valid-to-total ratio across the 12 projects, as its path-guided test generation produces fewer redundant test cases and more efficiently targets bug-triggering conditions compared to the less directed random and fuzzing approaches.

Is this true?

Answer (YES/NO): NO